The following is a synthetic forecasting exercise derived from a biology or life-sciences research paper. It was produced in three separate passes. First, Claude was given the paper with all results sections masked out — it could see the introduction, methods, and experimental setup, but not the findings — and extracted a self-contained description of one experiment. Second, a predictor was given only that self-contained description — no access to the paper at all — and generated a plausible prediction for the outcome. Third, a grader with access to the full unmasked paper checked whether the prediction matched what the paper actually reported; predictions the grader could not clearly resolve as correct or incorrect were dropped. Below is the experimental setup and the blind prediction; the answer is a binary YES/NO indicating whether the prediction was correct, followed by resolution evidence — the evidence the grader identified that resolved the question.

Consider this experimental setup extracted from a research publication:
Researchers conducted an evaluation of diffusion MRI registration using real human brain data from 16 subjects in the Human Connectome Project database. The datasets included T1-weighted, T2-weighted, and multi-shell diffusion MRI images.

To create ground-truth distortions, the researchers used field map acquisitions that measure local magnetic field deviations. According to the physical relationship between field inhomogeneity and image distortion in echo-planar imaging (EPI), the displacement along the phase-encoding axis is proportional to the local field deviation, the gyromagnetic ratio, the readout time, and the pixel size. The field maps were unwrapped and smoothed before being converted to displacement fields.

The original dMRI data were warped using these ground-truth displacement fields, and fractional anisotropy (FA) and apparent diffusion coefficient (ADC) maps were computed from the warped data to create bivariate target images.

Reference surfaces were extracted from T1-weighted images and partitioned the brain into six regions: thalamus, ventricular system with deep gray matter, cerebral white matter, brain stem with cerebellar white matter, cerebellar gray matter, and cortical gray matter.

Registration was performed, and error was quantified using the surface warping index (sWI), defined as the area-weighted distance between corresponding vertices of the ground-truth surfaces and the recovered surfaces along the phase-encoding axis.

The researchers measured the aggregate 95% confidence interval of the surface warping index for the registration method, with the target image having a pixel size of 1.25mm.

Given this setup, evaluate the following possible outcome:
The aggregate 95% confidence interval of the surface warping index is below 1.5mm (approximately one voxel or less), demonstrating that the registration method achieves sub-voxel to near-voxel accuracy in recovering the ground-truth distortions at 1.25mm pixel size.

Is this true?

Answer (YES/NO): YES